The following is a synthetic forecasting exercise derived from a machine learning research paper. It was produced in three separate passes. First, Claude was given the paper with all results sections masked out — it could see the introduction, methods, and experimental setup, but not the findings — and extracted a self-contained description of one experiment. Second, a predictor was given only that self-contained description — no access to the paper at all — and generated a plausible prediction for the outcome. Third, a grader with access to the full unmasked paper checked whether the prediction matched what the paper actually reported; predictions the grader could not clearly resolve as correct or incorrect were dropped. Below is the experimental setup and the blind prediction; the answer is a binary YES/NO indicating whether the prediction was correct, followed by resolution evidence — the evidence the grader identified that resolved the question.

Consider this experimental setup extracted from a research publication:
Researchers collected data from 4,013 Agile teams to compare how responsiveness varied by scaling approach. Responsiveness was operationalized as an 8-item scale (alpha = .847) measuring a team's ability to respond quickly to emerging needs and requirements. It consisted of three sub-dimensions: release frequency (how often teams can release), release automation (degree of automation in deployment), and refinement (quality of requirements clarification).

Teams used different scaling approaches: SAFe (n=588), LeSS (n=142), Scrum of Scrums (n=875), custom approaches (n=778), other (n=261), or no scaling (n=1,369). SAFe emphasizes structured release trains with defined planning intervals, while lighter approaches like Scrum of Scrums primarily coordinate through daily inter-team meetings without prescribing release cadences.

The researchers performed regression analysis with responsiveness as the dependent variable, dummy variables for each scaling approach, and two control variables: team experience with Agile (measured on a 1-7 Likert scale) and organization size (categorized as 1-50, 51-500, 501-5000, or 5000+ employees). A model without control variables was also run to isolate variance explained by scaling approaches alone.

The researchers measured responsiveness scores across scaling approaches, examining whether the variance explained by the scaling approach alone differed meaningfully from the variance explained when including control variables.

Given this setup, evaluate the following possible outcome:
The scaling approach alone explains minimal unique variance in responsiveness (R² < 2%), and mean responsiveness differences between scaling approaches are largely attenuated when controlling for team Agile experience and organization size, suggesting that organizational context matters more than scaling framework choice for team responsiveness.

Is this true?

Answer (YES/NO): YES